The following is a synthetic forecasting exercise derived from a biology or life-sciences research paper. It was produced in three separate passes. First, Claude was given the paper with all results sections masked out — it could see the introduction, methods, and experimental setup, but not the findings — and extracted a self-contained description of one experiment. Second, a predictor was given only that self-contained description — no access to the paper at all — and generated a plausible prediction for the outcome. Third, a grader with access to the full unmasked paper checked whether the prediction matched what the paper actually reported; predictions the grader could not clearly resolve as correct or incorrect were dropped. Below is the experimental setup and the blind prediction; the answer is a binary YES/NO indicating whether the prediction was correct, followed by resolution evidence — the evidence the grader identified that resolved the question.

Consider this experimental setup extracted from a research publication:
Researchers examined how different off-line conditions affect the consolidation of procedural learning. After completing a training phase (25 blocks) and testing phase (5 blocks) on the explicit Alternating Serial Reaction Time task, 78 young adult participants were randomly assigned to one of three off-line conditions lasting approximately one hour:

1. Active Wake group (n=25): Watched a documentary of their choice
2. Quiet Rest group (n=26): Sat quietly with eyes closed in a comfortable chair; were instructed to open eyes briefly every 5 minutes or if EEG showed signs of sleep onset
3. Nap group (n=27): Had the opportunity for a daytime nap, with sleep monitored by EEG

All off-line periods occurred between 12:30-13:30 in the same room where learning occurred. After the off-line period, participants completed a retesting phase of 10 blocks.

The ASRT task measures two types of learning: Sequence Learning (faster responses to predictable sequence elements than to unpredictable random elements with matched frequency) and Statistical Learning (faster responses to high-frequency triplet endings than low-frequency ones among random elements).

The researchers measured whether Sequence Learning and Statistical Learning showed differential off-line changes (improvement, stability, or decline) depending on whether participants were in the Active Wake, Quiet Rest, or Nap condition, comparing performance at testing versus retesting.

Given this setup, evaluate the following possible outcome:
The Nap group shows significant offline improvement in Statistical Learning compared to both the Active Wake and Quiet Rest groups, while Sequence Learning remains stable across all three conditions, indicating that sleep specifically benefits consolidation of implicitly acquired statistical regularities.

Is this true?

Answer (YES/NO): NO